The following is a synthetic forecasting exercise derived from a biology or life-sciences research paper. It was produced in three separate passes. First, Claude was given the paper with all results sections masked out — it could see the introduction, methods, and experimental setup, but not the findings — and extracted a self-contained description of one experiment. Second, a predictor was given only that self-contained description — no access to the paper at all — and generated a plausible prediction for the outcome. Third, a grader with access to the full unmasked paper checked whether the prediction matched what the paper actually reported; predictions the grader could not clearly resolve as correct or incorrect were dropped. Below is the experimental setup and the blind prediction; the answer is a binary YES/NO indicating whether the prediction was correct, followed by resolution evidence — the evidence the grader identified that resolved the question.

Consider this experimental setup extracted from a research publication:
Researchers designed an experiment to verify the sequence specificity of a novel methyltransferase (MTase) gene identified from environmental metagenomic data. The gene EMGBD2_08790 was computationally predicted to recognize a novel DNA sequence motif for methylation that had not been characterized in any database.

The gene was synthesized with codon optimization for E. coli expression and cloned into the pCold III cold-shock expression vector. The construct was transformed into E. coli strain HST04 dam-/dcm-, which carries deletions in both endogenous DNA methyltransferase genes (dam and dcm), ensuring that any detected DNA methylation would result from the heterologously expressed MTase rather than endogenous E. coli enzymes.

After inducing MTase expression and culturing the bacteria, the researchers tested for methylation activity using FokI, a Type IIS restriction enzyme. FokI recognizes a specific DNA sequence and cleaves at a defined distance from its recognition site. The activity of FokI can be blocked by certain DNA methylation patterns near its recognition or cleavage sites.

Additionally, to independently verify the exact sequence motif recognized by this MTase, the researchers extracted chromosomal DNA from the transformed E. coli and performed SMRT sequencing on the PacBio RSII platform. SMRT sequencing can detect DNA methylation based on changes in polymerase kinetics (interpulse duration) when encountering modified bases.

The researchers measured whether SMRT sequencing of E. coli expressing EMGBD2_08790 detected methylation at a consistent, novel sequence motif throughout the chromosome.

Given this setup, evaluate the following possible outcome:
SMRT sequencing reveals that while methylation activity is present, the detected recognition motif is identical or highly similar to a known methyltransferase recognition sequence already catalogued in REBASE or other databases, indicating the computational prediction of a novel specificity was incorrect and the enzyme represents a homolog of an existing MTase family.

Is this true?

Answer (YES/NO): NO